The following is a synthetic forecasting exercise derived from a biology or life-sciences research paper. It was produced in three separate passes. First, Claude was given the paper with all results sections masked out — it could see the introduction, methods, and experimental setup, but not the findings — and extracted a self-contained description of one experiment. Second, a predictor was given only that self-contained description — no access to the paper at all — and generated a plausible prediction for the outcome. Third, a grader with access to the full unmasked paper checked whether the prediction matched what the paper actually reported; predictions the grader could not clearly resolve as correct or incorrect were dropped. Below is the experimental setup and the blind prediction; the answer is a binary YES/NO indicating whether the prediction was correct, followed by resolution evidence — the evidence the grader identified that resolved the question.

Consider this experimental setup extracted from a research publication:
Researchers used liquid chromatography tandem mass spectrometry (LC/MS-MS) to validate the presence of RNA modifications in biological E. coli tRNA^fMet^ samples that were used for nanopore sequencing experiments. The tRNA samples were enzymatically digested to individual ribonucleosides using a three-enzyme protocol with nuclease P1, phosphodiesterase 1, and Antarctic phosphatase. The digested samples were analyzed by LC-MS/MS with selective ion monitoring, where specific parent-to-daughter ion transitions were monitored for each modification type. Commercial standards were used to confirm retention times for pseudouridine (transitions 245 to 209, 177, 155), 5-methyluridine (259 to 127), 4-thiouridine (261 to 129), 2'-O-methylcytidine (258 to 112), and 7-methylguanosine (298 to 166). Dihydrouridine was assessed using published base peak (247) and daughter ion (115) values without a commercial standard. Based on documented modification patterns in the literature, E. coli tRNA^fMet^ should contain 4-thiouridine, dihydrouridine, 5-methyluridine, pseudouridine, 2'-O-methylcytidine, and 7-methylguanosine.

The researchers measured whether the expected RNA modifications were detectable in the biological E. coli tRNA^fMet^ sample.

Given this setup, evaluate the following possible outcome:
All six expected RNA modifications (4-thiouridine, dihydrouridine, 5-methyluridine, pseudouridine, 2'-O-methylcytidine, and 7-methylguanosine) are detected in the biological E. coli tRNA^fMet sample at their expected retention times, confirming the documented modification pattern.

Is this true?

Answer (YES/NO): NO